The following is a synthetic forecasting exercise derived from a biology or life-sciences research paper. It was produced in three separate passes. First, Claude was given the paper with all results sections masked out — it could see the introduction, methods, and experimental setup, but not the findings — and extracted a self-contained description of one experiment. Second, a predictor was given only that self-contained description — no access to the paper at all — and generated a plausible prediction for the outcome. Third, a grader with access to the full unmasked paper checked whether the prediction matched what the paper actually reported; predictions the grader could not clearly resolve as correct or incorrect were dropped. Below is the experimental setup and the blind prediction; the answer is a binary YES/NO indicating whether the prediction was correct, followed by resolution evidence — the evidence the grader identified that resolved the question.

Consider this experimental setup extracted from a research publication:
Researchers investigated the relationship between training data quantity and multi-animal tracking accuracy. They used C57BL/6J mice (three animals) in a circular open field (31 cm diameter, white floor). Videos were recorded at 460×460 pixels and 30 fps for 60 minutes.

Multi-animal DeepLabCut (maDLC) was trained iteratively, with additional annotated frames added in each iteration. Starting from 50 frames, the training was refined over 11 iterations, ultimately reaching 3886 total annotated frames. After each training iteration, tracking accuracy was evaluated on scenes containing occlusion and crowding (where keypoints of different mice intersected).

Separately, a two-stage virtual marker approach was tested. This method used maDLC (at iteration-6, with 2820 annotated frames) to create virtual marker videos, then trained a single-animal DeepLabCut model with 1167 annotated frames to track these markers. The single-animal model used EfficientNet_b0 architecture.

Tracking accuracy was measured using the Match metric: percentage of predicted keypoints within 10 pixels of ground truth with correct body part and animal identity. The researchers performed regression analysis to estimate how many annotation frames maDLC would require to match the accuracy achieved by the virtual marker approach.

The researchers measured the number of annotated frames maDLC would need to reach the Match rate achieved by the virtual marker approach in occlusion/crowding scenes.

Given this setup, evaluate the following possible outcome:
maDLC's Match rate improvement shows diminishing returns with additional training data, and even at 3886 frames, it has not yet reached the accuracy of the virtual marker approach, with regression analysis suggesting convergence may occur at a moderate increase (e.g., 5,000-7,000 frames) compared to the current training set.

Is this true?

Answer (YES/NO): NO